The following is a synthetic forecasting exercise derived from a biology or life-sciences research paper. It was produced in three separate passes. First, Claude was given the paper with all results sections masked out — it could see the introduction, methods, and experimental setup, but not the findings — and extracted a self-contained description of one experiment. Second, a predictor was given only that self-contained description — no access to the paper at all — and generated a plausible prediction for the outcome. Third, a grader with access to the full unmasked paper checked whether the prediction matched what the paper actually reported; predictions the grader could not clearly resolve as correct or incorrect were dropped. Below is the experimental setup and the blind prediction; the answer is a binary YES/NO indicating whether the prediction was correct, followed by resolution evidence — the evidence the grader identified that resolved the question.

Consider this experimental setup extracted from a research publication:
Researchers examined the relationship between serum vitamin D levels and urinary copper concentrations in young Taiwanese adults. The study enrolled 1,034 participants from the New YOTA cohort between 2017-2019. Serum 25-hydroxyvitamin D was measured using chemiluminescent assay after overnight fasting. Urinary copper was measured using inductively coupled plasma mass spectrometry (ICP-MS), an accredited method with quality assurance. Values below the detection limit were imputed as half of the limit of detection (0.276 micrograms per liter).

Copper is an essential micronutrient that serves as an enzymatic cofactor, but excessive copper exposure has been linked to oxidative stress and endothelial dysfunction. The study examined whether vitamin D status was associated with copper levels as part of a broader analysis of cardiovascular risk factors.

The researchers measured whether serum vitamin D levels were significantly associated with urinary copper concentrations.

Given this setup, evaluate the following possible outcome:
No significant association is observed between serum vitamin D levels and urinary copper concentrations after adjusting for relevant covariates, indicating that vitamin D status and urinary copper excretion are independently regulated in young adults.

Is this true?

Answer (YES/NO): NO